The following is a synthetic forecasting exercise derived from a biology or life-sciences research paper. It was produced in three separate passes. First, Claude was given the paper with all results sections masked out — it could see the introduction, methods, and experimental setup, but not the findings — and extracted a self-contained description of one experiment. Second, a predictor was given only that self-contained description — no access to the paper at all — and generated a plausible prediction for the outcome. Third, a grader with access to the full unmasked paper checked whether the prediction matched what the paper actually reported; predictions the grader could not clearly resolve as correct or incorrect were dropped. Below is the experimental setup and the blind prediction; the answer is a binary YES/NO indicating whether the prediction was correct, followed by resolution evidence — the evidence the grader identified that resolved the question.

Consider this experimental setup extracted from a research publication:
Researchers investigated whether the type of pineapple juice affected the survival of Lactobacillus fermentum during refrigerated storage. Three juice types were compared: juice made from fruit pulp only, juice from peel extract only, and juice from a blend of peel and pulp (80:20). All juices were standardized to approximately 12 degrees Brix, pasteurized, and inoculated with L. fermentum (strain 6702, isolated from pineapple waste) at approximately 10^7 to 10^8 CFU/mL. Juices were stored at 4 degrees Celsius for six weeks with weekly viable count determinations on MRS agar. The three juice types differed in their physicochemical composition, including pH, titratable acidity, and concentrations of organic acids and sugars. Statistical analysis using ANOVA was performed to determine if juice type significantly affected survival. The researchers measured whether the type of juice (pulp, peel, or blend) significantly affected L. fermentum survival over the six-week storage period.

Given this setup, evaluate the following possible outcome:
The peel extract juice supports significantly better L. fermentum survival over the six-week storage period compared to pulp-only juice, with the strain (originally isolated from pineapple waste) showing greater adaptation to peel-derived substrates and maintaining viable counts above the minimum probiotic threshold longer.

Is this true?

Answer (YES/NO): NO